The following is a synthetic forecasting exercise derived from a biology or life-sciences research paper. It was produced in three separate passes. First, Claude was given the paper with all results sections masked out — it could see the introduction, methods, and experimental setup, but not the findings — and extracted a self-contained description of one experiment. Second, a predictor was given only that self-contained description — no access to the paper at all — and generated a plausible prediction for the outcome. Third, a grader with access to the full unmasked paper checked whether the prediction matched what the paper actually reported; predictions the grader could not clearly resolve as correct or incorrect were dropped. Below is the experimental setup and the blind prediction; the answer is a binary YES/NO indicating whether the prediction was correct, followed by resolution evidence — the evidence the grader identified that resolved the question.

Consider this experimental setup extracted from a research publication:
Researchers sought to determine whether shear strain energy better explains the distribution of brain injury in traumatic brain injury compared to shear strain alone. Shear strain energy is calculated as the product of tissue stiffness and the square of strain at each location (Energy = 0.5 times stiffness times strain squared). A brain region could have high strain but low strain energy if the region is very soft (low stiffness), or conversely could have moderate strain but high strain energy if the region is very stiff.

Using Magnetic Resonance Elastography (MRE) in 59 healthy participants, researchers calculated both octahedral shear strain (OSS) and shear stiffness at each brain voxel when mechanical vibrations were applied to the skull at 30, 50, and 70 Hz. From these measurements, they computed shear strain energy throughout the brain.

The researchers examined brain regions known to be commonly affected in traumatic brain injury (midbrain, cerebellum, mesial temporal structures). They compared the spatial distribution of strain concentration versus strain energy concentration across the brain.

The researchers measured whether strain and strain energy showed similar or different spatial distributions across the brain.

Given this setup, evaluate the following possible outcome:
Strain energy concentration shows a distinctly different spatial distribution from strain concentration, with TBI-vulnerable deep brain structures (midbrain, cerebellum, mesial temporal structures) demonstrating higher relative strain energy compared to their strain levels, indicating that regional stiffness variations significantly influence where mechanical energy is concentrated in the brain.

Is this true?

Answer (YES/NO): NO